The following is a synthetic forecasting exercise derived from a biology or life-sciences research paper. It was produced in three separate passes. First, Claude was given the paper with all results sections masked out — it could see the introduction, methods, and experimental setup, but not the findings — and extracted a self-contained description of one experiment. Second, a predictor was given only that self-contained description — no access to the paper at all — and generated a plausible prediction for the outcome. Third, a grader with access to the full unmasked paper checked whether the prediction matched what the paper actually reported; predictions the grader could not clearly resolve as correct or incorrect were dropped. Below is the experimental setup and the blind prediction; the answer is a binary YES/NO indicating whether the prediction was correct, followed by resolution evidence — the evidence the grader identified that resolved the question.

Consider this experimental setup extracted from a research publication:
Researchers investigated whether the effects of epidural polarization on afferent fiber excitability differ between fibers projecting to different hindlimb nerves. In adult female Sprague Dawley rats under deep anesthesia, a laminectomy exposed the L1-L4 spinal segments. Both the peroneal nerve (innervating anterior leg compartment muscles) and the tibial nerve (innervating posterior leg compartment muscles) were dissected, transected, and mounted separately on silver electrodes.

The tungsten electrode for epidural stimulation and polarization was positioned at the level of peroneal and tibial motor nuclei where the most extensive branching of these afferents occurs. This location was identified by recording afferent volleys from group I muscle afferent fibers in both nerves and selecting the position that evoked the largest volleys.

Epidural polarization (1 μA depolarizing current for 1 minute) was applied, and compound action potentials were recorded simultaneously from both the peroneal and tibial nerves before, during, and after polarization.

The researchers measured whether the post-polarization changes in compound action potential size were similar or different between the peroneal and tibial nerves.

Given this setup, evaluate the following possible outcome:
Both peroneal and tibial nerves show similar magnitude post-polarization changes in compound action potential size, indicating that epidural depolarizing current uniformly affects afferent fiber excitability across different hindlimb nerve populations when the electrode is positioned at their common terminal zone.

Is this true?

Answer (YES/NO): YES